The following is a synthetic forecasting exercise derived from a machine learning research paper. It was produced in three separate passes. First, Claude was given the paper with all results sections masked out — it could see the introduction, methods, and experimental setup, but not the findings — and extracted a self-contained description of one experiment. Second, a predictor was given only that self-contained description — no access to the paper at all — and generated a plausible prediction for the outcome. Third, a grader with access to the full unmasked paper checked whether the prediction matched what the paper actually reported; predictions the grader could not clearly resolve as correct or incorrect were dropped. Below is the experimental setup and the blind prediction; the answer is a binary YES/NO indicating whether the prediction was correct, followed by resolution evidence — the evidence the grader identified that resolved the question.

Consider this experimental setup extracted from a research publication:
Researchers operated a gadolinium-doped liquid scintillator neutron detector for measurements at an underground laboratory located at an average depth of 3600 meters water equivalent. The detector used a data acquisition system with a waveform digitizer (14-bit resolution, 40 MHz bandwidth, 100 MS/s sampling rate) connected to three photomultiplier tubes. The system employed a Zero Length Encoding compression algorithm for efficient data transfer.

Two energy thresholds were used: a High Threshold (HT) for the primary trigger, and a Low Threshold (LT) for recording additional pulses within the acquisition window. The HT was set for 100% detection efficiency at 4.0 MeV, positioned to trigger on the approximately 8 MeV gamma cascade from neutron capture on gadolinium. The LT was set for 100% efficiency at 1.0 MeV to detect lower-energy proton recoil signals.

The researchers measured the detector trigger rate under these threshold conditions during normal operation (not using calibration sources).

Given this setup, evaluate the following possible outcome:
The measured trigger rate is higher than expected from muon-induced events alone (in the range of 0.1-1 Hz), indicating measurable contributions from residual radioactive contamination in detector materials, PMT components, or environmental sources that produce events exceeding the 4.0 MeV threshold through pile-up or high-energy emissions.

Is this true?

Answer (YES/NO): YES